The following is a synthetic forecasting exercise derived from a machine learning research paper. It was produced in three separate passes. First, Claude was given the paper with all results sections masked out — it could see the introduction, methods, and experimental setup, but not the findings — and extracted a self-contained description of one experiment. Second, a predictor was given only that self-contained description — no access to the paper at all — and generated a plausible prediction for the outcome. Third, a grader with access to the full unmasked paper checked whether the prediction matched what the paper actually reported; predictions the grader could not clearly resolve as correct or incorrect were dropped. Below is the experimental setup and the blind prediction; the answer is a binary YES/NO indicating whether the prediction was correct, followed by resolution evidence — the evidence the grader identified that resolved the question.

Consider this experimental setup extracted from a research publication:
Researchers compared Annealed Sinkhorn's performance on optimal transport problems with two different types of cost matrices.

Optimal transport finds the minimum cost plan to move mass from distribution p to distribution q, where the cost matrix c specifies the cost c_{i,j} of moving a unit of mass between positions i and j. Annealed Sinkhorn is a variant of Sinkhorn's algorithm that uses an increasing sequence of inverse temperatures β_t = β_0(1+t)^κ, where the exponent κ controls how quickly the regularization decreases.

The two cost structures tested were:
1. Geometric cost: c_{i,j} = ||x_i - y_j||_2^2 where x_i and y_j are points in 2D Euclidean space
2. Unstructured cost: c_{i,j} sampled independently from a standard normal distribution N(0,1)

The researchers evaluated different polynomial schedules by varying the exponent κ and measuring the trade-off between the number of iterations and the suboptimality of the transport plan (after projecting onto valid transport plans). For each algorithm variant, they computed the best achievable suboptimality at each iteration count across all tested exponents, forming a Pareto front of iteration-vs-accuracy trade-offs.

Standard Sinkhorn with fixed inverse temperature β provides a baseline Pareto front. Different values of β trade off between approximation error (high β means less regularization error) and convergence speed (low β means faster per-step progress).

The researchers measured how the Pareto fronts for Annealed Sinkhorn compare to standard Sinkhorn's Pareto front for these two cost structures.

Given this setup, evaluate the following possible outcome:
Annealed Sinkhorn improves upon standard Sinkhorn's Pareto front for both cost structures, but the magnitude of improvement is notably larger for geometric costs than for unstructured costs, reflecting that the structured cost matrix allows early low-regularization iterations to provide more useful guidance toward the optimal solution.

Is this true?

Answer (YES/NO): NO